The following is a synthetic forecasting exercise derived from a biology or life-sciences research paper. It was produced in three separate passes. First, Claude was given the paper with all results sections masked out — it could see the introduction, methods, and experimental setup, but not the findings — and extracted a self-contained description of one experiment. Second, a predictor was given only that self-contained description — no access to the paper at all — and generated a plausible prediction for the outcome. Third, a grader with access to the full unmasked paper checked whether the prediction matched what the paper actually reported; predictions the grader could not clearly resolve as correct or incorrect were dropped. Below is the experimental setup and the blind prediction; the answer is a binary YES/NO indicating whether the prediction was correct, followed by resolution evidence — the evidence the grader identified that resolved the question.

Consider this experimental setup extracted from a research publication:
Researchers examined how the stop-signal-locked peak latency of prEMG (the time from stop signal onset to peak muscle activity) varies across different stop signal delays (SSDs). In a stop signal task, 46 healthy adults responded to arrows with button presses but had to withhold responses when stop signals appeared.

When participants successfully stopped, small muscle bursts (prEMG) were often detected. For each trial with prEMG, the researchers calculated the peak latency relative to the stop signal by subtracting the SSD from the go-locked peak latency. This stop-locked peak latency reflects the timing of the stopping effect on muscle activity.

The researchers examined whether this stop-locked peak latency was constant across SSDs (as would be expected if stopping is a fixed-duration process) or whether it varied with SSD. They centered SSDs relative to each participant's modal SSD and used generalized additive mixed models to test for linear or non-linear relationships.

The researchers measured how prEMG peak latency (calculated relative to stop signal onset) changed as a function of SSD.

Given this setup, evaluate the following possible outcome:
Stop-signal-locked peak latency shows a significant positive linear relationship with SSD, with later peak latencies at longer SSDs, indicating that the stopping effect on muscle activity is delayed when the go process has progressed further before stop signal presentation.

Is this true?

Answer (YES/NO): NO